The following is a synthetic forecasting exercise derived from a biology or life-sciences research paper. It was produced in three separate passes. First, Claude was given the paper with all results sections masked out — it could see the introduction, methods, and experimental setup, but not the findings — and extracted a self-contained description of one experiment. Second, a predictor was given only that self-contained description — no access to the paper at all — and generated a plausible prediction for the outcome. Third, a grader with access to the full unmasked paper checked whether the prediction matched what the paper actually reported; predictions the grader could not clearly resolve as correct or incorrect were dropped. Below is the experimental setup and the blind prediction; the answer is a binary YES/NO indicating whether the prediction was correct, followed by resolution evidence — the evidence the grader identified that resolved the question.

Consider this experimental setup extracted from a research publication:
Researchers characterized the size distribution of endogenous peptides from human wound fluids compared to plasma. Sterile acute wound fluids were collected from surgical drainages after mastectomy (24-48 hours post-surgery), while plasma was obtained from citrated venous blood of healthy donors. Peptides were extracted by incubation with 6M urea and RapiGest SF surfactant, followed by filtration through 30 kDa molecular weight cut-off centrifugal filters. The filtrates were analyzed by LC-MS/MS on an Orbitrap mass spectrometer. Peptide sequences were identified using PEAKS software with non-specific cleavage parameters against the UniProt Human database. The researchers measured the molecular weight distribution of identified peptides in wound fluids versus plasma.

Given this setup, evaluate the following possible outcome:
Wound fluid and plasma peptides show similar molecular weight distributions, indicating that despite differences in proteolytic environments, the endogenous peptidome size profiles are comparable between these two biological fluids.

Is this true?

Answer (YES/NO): NO